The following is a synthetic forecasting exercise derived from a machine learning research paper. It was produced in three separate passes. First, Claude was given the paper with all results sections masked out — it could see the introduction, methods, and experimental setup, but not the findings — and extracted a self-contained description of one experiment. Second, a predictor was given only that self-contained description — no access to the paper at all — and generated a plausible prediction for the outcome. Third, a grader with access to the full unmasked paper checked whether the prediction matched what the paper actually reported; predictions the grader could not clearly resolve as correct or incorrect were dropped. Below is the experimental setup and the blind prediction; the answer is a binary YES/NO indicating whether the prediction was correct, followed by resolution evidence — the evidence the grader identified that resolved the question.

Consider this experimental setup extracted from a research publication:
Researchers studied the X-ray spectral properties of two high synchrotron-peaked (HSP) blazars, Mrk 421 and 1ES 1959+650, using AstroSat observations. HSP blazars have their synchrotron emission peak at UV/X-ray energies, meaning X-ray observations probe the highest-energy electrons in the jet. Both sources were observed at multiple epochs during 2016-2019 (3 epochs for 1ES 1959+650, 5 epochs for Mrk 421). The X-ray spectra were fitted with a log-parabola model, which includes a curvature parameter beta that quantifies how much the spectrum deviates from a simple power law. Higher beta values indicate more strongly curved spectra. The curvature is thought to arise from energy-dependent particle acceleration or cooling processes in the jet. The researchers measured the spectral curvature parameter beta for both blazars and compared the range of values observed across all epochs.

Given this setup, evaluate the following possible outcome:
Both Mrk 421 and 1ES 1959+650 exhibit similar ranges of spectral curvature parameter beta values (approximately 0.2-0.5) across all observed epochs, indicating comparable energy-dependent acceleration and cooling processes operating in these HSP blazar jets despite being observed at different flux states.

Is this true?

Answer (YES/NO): NO